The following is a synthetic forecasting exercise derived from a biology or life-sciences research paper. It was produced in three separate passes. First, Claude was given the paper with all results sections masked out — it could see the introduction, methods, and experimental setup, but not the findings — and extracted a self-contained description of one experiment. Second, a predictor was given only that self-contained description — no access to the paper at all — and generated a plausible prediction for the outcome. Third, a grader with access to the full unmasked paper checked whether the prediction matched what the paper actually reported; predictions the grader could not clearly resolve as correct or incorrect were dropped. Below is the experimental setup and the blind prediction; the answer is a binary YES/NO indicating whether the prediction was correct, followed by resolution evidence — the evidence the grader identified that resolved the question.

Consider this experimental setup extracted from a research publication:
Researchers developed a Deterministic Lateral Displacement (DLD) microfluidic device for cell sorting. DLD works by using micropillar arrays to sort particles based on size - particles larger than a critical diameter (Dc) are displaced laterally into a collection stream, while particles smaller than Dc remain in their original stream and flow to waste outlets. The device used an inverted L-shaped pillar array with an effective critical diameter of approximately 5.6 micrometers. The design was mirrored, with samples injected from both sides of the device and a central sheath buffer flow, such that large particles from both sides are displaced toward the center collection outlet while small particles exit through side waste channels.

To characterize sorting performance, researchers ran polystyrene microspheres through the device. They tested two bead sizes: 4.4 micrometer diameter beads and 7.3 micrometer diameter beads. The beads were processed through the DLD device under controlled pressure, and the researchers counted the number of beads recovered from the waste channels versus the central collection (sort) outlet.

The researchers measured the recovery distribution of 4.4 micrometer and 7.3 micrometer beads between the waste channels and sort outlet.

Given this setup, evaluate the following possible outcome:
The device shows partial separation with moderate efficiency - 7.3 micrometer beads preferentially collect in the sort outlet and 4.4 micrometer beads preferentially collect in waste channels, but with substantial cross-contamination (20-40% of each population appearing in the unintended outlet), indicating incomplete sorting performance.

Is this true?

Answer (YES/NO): NO